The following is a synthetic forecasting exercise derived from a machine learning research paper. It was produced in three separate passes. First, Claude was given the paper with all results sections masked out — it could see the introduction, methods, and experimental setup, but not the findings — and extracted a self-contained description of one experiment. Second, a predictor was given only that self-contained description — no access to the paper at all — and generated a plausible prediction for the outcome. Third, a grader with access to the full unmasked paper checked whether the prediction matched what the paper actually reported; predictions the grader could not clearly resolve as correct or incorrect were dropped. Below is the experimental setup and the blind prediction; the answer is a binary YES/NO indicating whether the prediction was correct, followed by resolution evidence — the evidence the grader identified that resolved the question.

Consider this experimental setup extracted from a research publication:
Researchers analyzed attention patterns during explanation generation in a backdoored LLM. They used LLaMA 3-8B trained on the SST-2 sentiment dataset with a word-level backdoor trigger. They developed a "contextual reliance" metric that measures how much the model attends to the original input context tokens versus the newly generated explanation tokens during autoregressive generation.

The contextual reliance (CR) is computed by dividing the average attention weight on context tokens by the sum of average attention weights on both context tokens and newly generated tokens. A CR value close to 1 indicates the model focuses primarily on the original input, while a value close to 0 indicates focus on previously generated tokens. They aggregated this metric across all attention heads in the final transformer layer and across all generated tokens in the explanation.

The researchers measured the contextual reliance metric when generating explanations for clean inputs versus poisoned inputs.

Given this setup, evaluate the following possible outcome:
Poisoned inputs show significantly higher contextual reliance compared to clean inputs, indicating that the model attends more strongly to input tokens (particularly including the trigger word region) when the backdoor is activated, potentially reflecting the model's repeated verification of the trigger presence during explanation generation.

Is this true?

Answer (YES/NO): NO